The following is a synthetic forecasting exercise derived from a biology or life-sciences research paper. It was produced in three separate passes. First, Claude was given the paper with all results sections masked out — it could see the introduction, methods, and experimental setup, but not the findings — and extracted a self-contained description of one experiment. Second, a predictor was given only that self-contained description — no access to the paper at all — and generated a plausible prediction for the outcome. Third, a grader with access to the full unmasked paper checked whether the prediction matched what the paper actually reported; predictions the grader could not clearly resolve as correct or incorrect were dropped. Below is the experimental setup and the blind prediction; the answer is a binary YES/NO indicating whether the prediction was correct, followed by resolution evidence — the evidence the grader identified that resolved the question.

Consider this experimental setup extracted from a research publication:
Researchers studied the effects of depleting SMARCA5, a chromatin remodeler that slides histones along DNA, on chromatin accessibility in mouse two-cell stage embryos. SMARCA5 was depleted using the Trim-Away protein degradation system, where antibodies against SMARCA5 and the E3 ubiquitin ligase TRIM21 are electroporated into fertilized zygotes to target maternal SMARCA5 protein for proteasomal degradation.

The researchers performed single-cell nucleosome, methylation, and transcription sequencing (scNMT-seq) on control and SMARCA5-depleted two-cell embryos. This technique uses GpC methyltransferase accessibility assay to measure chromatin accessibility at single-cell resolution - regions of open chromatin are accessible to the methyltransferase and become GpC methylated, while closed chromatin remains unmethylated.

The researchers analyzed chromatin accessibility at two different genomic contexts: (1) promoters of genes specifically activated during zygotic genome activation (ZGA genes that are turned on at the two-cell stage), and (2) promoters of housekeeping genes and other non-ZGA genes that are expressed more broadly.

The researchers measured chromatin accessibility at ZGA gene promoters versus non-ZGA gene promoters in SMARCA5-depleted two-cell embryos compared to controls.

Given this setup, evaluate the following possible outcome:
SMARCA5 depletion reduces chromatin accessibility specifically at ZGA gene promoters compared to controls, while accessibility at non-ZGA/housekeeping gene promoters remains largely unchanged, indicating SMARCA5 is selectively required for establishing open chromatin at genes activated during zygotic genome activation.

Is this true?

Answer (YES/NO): YES